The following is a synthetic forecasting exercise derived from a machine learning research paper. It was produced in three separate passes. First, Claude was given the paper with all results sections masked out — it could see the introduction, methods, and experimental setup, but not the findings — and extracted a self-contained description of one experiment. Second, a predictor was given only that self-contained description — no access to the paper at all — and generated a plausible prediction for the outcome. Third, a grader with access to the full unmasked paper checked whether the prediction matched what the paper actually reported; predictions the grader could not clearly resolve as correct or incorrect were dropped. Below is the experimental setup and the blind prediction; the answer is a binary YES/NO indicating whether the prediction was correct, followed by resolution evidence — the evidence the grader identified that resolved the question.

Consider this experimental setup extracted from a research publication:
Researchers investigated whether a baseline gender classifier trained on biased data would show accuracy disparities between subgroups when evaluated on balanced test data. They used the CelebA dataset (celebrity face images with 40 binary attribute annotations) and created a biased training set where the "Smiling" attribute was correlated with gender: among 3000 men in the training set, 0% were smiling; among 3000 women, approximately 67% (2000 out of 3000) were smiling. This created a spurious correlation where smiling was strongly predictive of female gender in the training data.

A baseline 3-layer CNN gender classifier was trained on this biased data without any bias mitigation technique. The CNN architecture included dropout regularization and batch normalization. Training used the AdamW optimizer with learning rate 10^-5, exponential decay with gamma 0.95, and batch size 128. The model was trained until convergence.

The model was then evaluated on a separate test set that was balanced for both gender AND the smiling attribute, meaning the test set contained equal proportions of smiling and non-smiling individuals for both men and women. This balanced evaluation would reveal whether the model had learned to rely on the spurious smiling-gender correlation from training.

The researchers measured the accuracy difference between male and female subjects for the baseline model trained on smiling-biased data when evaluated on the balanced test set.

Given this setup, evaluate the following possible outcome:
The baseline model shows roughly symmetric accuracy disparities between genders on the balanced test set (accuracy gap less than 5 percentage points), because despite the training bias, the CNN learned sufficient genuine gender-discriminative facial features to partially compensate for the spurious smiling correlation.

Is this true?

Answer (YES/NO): NO